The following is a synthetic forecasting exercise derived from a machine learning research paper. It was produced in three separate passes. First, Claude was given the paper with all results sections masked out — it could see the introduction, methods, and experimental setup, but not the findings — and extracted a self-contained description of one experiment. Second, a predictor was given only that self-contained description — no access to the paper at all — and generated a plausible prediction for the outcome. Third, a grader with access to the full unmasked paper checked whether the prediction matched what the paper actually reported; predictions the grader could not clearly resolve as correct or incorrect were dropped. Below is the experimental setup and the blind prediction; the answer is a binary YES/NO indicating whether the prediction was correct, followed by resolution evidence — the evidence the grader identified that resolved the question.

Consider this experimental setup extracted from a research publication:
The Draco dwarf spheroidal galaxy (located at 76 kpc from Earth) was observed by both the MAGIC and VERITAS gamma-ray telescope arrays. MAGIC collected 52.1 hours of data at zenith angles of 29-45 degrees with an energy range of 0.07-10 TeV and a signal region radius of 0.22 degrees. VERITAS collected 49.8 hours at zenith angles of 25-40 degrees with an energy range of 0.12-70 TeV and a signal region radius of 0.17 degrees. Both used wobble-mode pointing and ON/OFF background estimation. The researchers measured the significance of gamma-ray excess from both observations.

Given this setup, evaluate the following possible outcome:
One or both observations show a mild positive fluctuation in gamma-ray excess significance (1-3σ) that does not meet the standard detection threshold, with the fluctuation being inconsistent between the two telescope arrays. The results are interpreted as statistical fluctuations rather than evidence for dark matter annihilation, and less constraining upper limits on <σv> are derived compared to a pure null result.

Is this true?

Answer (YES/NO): NO